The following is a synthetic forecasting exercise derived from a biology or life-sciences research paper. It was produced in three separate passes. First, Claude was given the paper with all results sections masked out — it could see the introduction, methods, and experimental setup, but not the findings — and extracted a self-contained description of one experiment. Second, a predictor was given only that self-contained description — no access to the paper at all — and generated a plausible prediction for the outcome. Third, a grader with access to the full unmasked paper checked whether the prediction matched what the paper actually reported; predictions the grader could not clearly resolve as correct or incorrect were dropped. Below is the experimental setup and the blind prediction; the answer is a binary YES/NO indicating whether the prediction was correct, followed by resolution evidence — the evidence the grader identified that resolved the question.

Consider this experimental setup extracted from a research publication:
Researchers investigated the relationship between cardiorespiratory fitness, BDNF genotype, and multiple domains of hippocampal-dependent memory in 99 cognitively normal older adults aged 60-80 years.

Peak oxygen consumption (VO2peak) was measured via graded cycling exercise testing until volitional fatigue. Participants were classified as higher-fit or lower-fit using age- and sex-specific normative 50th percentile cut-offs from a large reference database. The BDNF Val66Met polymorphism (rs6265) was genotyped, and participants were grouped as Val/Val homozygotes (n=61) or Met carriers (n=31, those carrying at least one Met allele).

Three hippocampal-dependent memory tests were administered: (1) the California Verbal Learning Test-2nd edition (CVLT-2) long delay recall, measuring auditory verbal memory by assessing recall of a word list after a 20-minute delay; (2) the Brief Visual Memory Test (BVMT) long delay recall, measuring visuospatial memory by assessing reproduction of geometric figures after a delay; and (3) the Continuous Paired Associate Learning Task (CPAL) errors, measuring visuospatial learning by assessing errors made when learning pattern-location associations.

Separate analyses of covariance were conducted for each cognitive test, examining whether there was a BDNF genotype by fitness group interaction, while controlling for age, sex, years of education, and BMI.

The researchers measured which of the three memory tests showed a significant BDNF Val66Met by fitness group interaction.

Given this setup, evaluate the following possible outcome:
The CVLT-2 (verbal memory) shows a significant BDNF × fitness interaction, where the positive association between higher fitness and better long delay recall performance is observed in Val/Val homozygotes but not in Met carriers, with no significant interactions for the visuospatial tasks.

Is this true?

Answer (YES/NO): NO